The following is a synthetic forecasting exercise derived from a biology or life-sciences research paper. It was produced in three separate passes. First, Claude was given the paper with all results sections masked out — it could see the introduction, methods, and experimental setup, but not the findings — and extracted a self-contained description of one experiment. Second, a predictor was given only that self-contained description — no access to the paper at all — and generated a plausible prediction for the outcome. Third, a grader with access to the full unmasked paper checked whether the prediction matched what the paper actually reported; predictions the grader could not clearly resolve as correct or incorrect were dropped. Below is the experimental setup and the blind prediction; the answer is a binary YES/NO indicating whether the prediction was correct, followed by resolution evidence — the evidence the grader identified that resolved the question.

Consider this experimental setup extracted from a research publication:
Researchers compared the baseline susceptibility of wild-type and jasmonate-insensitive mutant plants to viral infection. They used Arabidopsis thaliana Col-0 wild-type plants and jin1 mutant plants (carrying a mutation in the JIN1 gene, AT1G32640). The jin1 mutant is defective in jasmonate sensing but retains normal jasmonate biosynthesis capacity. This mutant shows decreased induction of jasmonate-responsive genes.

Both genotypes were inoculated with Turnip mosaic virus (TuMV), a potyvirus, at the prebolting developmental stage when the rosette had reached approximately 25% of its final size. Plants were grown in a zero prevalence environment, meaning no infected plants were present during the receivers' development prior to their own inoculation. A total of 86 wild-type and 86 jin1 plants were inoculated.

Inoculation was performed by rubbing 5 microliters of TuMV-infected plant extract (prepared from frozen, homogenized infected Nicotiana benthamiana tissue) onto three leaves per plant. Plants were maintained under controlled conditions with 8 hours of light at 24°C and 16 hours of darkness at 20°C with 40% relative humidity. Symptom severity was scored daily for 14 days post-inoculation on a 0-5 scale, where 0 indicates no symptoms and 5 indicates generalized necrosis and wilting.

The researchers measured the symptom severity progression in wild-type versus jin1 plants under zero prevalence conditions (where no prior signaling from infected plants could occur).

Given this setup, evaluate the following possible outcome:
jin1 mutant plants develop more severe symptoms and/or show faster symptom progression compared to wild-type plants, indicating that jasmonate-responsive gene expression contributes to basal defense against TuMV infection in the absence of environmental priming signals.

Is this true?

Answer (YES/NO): YES